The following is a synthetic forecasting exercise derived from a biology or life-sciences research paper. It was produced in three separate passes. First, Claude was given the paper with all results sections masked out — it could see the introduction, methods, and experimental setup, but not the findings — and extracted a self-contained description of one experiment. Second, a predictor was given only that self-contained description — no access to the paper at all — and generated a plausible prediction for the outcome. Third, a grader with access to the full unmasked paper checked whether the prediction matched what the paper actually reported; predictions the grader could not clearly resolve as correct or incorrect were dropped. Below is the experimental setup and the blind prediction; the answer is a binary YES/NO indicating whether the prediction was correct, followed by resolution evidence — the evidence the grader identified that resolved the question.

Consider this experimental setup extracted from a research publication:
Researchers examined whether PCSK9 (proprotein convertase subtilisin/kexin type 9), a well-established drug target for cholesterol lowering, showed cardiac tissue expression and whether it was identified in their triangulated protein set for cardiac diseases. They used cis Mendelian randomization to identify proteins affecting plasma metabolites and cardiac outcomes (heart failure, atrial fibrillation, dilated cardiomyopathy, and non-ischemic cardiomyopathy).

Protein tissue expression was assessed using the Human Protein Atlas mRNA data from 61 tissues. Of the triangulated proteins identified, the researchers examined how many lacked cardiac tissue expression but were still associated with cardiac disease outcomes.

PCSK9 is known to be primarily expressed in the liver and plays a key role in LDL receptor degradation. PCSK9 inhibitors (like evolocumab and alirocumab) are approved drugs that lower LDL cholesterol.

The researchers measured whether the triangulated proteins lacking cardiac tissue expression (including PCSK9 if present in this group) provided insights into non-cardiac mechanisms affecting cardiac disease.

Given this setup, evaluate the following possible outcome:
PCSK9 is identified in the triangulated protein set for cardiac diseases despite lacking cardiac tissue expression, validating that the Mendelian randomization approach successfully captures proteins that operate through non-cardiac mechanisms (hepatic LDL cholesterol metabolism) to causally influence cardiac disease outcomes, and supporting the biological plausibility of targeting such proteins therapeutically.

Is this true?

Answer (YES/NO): YES